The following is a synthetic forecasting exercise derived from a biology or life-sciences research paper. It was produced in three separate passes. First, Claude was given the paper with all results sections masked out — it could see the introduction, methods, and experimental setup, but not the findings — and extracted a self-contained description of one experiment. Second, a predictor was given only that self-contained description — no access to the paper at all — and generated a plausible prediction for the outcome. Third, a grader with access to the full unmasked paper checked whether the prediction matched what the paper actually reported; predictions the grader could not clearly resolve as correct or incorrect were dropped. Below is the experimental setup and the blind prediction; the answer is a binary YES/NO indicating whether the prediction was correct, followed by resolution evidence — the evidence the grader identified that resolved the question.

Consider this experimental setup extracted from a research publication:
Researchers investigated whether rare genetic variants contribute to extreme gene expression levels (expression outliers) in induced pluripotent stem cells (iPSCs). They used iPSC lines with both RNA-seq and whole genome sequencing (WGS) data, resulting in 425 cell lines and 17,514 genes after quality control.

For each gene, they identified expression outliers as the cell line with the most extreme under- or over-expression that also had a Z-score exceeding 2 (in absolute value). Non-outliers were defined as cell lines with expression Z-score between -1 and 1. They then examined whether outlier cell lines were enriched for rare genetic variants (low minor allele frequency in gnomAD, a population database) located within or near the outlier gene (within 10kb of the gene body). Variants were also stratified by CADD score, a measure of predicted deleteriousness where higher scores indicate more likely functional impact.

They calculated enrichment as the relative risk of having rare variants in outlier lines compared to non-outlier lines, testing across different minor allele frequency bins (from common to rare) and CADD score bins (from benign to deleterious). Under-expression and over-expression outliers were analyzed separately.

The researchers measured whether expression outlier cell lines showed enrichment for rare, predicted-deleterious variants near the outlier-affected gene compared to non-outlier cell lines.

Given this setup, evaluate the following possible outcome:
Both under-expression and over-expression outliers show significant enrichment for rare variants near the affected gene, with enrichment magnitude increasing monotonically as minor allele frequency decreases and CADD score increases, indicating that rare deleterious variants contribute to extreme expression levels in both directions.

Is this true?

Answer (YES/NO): NO